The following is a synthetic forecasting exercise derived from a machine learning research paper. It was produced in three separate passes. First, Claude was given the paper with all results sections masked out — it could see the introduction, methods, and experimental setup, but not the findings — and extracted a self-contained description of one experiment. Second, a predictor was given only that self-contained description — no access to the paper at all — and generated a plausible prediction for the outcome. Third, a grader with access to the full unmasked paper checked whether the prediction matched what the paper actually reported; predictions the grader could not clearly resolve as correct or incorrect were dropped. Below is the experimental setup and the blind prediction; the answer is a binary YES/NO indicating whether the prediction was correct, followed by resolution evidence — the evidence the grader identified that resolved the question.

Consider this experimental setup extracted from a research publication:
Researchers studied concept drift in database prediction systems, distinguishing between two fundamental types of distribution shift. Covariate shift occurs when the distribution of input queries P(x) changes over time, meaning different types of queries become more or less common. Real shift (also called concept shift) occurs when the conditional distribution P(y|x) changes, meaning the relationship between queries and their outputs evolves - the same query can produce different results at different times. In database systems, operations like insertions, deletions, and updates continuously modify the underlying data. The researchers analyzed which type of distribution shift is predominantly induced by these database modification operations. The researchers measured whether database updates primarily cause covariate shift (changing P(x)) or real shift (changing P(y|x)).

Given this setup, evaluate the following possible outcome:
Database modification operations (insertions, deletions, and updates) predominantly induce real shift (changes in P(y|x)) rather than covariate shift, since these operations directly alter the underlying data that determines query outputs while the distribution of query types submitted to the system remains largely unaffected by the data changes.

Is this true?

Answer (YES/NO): YES